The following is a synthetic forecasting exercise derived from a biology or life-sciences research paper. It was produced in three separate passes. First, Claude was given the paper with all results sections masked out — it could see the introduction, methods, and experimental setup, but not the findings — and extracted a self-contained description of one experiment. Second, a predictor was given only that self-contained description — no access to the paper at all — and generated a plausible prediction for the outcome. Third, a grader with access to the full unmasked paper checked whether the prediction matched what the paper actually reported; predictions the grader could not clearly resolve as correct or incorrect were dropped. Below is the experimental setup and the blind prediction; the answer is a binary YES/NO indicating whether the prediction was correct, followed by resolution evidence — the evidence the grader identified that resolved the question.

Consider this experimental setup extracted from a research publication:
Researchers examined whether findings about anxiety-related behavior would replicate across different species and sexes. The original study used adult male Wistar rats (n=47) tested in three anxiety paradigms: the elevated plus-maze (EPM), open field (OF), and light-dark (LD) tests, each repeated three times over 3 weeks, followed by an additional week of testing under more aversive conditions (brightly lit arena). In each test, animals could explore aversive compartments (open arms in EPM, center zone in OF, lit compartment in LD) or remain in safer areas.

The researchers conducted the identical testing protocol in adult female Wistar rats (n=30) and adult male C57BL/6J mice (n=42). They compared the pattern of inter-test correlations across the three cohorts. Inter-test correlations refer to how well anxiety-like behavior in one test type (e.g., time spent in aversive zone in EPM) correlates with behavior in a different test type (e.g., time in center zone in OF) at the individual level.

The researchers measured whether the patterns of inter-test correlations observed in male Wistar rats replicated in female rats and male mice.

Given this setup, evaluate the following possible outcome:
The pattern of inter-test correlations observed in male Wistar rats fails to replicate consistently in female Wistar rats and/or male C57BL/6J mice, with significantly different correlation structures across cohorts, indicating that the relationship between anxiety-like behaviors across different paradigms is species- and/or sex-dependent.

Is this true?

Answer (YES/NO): NO